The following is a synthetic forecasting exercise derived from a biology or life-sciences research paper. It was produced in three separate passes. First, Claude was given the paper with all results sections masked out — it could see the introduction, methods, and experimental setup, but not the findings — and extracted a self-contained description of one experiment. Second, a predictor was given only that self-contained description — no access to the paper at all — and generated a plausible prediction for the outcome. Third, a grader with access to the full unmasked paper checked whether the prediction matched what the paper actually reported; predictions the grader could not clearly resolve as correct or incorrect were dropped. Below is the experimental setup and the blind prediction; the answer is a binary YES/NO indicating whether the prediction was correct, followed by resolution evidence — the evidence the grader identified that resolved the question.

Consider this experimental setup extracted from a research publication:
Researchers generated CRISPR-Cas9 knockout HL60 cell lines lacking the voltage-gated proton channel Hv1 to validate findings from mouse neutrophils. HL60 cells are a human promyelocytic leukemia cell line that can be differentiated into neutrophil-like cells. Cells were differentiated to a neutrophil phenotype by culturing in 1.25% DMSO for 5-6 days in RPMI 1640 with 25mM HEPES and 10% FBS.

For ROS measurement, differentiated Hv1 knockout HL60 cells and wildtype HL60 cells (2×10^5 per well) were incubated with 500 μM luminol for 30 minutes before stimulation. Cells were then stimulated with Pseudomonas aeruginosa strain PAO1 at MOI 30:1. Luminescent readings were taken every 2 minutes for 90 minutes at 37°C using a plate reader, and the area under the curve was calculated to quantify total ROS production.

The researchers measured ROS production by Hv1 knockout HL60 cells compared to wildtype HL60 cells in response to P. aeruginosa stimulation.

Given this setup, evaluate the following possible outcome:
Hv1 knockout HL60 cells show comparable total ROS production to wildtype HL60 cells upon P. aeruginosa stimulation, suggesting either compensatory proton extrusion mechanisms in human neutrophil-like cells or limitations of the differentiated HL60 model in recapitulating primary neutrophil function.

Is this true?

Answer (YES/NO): NO